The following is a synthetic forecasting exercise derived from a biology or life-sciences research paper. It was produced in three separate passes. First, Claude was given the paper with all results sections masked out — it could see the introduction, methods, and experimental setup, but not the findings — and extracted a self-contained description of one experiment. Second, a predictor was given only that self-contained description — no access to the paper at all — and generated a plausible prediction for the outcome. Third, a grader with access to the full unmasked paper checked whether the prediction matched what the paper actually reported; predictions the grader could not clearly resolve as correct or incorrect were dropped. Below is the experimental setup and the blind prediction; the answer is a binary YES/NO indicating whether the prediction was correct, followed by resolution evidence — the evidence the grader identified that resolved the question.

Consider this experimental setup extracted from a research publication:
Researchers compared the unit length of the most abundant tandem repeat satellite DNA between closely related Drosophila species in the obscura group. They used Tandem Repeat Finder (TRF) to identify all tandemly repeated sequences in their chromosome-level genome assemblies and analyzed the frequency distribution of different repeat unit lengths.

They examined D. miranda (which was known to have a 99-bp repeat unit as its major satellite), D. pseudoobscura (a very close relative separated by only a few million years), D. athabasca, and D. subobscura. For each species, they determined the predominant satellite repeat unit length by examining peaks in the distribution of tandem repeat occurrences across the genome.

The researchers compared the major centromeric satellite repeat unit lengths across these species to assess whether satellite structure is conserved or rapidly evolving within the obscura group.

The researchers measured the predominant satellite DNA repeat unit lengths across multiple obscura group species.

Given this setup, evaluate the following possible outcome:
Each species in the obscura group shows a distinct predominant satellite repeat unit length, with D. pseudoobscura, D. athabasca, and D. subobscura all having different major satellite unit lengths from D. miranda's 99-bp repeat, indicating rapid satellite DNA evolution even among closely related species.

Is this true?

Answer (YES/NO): NO